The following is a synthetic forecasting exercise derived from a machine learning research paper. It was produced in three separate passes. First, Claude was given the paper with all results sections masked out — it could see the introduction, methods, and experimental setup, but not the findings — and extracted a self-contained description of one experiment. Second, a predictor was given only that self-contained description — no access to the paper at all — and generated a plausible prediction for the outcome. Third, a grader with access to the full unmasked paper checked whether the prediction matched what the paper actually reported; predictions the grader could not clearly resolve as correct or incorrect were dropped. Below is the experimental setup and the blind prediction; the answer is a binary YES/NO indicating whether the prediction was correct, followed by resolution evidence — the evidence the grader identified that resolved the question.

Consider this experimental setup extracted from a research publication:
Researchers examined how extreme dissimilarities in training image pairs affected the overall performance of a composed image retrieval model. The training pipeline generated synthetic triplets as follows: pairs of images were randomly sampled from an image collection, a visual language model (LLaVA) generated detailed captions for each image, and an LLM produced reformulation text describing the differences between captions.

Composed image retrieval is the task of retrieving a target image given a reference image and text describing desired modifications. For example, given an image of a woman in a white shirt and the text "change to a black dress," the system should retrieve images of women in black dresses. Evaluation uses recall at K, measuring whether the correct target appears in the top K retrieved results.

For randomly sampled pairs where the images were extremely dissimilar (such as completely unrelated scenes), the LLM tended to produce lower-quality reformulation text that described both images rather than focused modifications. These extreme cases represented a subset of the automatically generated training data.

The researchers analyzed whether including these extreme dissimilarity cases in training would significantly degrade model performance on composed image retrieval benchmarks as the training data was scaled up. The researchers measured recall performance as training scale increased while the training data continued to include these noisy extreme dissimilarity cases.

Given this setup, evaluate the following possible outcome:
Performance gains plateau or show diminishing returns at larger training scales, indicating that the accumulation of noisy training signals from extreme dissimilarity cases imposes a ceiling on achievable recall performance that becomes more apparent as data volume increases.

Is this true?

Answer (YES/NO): NO